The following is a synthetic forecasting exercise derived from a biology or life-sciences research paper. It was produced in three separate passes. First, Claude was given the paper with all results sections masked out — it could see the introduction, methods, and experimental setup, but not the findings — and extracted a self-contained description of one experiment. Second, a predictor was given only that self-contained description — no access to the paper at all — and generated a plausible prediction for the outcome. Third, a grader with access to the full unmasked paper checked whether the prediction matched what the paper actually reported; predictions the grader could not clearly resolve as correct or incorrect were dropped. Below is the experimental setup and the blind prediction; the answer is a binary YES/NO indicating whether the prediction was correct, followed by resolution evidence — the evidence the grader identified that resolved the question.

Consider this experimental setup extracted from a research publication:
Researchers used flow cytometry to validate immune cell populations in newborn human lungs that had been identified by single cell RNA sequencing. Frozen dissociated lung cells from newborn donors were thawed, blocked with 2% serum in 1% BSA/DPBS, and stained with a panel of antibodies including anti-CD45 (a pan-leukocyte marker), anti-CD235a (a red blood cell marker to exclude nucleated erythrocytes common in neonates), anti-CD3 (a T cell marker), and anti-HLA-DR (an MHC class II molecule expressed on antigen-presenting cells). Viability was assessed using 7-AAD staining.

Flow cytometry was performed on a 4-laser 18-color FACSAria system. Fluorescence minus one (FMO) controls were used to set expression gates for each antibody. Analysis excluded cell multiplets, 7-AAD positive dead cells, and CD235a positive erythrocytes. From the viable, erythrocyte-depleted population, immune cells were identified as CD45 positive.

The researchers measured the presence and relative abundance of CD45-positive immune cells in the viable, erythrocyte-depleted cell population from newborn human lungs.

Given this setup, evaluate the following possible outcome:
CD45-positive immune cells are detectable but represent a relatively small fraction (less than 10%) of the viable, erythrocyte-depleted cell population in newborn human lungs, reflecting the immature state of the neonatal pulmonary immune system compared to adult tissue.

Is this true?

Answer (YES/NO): NO